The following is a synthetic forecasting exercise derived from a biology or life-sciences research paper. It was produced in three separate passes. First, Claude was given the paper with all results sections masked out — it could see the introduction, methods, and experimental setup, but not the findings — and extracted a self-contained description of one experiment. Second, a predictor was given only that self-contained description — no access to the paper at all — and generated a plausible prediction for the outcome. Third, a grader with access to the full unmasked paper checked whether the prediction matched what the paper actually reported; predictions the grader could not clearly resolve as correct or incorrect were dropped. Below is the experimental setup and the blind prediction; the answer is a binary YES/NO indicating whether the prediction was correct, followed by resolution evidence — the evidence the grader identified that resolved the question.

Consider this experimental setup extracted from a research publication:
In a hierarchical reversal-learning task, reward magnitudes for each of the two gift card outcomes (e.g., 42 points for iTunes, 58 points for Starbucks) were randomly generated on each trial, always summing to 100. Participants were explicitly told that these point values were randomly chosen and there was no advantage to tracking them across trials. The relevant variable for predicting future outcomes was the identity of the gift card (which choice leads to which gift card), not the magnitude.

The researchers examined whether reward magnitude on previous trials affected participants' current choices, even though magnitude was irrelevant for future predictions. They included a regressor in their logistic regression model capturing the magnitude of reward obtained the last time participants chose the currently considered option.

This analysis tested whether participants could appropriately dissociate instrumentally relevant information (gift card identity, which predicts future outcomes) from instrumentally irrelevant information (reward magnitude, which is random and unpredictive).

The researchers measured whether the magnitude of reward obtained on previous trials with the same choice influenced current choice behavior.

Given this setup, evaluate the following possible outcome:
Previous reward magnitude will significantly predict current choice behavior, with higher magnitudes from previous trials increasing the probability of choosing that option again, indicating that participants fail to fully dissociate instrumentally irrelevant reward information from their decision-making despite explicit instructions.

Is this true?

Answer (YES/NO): NO